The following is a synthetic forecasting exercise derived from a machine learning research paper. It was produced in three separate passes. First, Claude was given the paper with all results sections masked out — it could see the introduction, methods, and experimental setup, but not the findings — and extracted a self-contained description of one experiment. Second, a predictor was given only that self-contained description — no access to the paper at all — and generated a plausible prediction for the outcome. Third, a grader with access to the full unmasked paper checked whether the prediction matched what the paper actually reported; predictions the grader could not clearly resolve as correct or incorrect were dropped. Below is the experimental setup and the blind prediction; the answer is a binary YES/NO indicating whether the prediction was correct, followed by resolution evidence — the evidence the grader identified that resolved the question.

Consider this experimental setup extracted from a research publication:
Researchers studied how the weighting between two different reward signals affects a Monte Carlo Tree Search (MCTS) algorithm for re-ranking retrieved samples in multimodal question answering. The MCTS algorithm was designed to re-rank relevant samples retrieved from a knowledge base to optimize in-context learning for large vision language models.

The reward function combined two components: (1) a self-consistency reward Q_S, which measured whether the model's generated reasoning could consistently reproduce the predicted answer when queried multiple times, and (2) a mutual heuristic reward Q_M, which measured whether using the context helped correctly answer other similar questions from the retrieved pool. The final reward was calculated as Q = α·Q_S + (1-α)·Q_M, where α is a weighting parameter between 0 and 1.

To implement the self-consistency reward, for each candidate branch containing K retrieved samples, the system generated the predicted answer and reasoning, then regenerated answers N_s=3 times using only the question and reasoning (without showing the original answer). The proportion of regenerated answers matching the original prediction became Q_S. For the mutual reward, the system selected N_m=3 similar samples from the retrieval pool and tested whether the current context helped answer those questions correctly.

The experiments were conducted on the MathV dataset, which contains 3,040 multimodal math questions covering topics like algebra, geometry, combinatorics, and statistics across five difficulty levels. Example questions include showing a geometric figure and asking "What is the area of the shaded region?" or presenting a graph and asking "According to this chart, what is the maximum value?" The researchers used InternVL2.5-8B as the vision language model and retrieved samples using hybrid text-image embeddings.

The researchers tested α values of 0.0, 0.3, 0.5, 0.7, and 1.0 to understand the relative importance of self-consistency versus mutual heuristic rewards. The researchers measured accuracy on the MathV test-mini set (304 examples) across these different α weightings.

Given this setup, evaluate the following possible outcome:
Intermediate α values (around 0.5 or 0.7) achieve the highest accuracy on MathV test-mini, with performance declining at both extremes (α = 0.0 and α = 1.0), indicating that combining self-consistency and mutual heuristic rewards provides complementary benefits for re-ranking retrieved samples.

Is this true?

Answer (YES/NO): NO